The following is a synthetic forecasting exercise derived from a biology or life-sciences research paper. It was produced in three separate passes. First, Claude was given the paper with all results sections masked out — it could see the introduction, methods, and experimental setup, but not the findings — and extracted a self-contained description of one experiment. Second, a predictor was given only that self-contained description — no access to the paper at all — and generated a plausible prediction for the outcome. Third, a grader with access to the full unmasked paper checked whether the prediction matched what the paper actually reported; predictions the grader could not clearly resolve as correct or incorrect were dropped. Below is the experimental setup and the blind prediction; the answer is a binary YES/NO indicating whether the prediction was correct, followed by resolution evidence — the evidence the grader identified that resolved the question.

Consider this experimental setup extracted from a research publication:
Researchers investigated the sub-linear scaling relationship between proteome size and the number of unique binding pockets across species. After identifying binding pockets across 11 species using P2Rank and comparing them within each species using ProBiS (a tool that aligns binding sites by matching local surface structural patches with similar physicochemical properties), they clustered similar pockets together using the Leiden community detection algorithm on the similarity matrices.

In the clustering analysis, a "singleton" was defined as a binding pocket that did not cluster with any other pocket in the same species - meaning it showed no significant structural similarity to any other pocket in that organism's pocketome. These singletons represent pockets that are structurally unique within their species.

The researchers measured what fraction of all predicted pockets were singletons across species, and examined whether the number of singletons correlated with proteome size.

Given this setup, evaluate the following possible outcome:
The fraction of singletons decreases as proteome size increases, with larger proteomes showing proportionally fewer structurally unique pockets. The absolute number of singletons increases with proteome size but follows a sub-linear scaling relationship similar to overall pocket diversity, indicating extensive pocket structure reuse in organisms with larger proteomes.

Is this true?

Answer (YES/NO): YES